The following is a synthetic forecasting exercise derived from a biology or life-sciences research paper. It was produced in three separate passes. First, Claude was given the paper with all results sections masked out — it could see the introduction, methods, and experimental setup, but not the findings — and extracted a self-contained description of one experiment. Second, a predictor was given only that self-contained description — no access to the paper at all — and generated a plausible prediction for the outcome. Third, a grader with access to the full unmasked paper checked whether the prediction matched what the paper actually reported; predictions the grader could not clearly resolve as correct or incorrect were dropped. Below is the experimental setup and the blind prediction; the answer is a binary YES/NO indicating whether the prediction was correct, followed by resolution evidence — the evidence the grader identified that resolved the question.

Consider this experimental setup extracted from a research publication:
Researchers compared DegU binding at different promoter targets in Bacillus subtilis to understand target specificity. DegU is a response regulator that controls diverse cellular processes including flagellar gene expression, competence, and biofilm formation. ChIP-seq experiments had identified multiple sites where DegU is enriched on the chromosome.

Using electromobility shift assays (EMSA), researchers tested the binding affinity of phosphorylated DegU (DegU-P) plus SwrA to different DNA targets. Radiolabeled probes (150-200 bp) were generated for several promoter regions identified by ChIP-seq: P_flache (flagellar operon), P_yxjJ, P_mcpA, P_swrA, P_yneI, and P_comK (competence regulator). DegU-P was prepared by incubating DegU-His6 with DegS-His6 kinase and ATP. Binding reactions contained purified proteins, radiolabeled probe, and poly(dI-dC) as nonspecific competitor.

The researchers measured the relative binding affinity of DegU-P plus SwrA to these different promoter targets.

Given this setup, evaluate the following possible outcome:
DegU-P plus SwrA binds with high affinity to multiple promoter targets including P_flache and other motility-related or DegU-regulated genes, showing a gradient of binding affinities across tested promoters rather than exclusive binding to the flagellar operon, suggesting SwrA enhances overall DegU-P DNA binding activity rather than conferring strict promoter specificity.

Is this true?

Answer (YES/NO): YES